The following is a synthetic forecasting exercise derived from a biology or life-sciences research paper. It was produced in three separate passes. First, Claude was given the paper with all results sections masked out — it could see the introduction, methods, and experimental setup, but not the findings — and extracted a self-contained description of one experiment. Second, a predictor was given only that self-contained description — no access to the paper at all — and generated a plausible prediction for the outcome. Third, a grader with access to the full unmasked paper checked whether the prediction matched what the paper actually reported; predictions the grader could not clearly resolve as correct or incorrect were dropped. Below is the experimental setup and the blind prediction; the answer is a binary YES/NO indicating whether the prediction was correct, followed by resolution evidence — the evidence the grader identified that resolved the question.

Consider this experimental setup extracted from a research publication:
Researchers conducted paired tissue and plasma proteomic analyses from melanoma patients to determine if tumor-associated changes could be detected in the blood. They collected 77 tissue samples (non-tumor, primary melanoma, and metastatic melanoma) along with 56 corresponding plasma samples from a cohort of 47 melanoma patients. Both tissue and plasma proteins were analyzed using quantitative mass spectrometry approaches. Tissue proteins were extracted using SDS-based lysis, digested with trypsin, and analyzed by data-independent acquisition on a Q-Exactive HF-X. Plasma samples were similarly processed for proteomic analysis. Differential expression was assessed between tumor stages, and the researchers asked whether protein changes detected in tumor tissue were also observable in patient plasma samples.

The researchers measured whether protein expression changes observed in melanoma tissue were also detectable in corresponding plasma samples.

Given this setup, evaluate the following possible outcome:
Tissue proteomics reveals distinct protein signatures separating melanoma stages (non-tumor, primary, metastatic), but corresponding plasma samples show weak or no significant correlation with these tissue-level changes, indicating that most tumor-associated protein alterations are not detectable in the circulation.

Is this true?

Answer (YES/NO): NO